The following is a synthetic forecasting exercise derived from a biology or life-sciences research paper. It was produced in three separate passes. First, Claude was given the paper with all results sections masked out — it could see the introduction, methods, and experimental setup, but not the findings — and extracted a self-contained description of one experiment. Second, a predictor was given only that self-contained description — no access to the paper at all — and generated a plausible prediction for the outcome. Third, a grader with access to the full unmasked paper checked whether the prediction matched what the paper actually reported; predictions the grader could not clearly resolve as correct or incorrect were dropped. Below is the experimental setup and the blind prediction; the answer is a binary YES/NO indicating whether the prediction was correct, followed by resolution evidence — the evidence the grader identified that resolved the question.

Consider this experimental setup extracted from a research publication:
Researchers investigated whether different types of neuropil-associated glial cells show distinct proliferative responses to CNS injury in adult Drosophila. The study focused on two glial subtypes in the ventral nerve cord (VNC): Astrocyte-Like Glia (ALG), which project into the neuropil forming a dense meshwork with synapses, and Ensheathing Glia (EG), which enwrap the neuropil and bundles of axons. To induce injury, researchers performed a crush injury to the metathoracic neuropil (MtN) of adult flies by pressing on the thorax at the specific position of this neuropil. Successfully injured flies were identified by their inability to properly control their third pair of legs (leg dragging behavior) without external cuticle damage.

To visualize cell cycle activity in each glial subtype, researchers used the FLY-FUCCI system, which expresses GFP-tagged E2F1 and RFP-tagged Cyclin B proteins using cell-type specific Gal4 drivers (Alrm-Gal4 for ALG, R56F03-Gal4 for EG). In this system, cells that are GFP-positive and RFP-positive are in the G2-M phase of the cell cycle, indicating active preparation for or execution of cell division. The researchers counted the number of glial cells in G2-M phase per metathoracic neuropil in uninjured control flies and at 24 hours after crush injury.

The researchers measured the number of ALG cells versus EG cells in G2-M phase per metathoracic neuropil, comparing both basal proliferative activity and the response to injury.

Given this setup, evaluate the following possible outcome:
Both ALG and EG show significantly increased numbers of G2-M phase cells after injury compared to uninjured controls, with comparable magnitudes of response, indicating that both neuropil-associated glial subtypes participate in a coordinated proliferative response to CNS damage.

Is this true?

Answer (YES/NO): NO